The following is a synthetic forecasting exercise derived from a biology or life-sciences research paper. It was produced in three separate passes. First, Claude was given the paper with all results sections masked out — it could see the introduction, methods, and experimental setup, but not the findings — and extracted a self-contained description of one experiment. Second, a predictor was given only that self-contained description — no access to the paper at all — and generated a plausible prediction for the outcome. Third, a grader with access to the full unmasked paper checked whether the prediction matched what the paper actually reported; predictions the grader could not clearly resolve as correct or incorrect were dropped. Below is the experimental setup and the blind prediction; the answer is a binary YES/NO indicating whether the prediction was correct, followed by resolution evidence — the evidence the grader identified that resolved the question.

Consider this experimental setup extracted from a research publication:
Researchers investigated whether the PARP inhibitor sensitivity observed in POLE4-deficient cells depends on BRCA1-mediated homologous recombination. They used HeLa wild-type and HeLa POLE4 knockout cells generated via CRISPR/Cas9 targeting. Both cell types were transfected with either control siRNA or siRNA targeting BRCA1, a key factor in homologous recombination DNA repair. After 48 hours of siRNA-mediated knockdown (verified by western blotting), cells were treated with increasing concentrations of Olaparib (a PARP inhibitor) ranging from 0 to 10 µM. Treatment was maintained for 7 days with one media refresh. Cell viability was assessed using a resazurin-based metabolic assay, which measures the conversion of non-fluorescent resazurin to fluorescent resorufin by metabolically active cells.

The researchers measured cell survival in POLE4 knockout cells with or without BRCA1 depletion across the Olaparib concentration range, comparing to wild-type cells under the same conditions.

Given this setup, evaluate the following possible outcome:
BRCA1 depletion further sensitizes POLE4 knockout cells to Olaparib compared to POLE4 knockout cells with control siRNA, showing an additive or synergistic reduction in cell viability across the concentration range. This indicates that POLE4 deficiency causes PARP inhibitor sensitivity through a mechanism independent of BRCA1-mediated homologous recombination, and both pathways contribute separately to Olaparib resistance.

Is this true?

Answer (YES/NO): YES